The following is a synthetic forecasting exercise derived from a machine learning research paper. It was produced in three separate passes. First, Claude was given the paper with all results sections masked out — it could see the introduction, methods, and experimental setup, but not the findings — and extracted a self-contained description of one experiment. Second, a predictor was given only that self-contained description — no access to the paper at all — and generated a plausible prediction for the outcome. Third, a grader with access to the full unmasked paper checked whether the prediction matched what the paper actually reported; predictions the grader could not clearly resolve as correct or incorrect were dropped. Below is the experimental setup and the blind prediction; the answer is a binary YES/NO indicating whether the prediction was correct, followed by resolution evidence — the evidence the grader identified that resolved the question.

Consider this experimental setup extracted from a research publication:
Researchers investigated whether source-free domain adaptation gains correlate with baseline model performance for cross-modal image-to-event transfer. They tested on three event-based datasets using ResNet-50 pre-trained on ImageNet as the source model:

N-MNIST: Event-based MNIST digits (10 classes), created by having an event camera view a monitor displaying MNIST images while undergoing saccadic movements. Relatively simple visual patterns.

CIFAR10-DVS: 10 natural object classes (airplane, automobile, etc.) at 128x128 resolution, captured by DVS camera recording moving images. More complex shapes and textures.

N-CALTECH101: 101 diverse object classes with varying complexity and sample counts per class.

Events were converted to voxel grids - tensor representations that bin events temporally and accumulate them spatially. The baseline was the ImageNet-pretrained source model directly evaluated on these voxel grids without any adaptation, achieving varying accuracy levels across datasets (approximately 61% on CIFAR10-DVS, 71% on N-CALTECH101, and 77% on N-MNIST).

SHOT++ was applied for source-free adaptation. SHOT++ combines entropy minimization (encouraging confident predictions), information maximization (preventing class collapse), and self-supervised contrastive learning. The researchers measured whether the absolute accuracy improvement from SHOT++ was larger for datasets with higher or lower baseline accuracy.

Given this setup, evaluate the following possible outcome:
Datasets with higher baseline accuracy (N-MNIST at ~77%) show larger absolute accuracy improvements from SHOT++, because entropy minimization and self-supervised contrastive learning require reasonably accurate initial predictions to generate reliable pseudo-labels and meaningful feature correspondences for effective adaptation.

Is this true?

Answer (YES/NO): YES